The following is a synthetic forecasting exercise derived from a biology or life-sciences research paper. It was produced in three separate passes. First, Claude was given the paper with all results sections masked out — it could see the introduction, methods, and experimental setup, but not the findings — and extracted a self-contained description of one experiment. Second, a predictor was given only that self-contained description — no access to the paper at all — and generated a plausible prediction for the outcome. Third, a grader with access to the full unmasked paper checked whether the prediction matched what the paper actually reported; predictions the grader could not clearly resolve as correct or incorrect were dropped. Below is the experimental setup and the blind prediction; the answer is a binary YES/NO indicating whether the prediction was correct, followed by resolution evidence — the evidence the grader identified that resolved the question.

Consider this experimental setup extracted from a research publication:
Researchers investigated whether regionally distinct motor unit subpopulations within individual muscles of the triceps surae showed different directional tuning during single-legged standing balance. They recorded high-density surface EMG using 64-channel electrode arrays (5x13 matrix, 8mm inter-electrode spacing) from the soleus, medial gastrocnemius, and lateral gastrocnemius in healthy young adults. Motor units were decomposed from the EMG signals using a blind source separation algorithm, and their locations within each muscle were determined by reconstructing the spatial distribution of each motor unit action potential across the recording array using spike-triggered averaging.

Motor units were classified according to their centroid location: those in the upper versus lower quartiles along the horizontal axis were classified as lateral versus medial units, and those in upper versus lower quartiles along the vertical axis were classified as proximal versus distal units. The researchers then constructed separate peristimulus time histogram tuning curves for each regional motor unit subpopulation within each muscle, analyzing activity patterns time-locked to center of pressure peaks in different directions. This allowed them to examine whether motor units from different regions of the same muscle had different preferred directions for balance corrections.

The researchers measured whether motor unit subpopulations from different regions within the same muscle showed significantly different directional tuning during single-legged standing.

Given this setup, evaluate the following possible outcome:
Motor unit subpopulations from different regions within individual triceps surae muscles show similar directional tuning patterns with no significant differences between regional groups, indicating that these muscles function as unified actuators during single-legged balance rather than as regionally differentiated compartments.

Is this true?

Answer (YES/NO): YES